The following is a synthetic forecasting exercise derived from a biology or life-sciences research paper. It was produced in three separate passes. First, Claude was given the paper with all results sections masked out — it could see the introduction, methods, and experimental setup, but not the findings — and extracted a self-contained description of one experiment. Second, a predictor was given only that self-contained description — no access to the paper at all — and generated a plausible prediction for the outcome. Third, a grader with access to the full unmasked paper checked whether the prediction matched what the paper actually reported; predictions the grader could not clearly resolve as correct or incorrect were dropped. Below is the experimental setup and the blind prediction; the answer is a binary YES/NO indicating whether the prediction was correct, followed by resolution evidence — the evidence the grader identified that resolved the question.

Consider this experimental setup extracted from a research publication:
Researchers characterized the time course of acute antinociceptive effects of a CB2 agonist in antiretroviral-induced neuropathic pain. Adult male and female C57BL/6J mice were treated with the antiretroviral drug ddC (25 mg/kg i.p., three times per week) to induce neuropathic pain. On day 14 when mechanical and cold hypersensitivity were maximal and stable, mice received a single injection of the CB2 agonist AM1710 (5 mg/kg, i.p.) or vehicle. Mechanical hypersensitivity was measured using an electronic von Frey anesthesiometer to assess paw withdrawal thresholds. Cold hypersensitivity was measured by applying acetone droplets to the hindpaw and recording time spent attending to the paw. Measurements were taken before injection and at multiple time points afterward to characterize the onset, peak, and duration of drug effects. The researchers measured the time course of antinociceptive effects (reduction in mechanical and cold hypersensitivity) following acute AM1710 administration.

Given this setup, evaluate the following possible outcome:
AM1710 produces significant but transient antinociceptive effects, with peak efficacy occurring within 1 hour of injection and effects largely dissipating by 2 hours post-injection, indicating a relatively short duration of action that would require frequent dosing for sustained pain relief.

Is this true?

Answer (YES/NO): NO